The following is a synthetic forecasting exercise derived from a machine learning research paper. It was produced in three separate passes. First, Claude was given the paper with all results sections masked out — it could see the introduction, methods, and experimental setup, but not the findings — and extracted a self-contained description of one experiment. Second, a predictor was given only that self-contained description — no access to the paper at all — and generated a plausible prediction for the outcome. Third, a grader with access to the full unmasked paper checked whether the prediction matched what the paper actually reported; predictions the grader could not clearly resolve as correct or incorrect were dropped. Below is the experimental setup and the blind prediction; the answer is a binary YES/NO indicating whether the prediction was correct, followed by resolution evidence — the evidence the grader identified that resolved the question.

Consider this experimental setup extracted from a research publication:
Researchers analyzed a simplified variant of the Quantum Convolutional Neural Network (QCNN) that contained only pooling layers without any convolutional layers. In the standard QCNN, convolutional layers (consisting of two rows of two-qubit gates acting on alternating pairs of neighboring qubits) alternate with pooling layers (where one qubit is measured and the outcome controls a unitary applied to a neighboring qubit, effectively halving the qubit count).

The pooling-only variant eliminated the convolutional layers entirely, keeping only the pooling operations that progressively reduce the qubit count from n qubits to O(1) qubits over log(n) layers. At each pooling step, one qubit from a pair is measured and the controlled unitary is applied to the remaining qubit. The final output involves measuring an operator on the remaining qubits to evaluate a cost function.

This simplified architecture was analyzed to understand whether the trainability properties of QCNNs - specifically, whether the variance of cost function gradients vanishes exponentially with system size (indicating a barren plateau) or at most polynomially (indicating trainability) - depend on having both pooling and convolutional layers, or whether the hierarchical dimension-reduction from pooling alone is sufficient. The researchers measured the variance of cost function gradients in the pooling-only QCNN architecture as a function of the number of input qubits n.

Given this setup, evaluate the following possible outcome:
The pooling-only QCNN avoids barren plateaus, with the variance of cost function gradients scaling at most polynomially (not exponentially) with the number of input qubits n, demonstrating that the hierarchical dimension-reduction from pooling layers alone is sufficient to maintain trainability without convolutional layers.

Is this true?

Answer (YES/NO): NO